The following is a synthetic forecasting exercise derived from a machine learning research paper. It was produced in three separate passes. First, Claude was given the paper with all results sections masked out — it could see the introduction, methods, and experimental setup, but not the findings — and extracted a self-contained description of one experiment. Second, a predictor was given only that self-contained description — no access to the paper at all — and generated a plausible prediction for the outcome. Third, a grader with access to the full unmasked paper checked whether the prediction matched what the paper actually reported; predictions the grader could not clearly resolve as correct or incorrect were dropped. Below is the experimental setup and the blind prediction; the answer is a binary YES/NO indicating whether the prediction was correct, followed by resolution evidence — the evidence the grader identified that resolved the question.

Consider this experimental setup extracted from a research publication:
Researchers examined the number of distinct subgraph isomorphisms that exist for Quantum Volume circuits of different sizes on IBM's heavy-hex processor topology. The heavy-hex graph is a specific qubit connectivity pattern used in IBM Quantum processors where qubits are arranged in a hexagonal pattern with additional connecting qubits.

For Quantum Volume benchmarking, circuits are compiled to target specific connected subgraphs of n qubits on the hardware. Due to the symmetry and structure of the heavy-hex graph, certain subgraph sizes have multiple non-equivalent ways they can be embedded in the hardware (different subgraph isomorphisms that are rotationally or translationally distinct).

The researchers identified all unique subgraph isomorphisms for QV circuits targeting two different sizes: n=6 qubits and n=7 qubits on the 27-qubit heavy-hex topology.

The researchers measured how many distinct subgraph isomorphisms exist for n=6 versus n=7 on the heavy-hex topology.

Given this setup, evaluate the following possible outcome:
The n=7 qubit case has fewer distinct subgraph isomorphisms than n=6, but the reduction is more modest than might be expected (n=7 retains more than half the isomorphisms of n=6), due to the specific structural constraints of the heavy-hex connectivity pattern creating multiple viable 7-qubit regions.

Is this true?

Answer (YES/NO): NO